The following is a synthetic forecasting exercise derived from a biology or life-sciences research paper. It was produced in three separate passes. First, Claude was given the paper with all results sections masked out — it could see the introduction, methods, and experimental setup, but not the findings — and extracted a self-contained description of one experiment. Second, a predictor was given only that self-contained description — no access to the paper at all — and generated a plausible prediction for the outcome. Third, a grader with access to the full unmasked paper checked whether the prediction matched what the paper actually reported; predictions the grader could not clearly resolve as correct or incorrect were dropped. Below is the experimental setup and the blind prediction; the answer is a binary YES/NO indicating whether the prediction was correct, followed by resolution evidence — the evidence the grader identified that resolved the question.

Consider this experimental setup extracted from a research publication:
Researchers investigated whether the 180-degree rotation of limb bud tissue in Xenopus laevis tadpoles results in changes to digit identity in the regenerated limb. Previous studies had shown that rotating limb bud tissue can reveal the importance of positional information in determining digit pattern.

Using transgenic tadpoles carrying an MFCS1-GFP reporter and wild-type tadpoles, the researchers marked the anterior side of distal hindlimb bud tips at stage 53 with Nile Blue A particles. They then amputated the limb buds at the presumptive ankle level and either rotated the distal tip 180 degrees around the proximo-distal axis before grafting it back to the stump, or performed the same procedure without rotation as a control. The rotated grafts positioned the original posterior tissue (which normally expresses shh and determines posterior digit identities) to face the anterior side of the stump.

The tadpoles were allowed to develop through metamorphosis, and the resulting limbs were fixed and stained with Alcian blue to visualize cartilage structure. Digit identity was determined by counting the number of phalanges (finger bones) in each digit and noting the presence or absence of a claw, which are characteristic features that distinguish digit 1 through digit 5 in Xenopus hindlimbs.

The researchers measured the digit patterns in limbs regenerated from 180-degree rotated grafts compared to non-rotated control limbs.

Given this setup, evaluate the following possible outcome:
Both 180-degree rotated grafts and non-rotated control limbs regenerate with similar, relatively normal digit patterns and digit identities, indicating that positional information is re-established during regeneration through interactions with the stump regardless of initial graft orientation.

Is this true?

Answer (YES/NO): NO